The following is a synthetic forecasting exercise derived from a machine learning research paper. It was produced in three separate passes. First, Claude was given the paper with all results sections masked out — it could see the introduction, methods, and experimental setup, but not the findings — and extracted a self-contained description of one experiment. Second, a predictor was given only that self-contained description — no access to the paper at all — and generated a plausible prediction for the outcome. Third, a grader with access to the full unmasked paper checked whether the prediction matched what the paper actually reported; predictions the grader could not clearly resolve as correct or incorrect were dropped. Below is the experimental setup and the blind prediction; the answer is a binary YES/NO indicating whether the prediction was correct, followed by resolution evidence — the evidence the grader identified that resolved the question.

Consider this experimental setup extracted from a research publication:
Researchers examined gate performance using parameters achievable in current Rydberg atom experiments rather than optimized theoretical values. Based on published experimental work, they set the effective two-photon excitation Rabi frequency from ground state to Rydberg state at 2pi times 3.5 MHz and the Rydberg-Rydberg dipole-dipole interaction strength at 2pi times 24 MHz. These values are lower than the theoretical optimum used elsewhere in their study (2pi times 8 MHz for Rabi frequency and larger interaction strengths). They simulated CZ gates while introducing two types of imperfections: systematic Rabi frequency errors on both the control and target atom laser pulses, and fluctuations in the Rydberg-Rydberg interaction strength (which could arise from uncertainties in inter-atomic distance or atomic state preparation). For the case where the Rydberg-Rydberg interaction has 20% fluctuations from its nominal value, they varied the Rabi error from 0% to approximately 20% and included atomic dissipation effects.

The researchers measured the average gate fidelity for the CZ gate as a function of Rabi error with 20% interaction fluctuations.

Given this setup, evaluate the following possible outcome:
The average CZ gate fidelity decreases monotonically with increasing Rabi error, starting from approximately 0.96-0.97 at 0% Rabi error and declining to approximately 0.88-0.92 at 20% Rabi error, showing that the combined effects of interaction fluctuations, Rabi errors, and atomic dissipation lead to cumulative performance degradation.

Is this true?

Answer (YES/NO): NO